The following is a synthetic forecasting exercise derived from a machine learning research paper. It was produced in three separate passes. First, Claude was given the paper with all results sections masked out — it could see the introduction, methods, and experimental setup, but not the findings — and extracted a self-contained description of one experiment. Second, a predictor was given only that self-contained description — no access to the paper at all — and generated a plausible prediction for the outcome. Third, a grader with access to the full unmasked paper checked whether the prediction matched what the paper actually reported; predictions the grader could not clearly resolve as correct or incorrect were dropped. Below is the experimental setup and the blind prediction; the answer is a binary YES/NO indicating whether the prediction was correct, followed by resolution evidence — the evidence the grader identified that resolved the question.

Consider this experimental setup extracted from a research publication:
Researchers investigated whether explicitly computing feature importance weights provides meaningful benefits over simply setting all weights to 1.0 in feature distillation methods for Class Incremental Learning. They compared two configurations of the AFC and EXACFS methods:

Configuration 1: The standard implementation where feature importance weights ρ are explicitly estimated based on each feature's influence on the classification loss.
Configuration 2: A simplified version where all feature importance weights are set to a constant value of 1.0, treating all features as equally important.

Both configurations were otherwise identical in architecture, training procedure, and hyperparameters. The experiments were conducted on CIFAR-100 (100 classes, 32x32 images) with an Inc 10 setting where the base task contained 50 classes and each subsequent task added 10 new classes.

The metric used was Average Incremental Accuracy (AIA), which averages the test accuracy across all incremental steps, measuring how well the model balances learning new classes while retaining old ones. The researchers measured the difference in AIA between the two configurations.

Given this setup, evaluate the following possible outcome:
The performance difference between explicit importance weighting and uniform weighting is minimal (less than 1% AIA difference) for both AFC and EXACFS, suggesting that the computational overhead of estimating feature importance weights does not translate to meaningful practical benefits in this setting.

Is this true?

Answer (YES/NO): YES